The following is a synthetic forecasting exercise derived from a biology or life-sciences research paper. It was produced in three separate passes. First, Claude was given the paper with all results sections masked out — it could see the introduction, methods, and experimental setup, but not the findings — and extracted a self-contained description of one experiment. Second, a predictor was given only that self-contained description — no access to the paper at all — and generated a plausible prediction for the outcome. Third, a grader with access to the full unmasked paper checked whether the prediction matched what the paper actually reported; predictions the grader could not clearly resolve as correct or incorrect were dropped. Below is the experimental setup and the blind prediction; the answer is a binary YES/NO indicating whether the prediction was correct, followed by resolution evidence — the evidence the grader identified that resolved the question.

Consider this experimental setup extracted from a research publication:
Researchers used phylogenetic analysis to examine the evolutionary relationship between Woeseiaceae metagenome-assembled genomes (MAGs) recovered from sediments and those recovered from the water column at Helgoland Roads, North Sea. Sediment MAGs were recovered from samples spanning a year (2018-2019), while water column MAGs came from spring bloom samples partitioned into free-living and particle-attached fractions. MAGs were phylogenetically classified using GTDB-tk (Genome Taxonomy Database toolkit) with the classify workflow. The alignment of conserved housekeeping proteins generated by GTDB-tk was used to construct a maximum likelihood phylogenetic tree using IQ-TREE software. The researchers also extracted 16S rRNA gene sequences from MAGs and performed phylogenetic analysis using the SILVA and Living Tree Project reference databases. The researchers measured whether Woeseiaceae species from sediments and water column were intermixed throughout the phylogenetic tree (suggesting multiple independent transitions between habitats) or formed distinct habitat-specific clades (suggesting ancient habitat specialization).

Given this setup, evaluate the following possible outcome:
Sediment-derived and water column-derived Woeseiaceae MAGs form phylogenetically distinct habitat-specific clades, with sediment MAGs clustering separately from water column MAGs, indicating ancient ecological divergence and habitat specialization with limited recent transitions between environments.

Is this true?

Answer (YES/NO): YES